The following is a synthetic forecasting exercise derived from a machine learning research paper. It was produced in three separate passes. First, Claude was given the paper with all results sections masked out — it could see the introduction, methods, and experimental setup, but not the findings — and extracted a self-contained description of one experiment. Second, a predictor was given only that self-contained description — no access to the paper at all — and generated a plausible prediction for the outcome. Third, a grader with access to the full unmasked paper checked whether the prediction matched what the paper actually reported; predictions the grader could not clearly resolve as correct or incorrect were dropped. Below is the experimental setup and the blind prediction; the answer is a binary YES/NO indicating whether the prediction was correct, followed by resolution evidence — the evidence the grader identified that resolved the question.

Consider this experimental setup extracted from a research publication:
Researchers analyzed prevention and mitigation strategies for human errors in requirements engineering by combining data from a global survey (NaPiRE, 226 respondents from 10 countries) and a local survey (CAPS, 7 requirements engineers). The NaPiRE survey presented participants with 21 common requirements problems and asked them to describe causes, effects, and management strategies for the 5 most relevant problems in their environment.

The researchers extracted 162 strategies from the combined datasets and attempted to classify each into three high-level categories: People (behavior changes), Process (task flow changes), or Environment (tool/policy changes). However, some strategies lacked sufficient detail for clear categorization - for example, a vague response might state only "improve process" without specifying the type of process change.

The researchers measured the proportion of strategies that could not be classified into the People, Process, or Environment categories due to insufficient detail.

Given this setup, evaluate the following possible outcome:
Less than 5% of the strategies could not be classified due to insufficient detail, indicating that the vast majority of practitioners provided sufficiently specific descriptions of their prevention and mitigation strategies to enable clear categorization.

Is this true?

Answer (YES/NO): NO